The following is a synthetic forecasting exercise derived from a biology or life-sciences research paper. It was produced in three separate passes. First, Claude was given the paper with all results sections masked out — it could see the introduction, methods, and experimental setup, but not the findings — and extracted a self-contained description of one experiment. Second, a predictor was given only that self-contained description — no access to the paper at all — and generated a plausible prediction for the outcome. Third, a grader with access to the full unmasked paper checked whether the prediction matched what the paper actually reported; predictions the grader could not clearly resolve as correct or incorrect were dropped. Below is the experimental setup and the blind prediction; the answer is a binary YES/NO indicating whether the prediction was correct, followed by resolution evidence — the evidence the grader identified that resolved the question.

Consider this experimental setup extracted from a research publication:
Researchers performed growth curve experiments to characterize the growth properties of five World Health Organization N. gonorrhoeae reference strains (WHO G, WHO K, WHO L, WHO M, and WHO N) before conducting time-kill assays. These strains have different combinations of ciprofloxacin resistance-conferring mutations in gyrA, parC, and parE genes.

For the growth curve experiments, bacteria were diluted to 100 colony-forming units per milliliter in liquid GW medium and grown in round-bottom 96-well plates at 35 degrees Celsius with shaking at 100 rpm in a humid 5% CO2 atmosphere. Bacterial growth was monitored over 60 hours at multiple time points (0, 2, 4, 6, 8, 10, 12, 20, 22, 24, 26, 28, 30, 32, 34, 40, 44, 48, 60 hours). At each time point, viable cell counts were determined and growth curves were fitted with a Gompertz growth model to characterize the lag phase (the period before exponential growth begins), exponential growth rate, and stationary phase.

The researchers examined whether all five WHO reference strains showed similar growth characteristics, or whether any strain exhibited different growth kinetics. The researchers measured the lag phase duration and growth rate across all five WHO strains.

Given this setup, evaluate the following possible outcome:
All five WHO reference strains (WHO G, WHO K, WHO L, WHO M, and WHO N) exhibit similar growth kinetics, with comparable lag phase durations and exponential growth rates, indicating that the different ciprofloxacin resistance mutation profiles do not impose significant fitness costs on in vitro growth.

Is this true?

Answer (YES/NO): NO